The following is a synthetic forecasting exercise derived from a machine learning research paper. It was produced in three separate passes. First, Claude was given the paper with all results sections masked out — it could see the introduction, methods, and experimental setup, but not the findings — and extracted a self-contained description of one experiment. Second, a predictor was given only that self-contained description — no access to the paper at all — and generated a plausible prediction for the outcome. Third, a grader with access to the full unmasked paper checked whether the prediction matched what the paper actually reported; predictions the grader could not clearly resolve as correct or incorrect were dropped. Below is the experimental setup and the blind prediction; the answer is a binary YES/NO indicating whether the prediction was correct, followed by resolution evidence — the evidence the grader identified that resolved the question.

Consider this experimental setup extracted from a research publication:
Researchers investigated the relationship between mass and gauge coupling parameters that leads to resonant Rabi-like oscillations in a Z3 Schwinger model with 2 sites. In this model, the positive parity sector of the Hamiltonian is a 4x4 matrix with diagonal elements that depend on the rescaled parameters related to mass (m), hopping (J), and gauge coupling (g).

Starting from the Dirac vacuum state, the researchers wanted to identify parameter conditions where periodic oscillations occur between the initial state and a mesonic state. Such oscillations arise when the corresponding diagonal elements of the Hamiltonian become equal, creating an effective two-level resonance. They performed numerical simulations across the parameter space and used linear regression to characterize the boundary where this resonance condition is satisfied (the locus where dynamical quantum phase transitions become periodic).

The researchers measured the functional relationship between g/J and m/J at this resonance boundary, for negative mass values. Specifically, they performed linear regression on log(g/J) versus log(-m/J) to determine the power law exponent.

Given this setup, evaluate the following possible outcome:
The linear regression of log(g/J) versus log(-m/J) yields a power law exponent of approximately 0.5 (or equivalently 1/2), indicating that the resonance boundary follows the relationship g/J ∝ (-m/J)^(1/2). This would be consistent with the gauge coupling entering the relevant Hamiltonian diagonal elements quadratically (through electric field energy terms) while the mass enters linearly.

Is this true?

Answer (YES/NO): YES